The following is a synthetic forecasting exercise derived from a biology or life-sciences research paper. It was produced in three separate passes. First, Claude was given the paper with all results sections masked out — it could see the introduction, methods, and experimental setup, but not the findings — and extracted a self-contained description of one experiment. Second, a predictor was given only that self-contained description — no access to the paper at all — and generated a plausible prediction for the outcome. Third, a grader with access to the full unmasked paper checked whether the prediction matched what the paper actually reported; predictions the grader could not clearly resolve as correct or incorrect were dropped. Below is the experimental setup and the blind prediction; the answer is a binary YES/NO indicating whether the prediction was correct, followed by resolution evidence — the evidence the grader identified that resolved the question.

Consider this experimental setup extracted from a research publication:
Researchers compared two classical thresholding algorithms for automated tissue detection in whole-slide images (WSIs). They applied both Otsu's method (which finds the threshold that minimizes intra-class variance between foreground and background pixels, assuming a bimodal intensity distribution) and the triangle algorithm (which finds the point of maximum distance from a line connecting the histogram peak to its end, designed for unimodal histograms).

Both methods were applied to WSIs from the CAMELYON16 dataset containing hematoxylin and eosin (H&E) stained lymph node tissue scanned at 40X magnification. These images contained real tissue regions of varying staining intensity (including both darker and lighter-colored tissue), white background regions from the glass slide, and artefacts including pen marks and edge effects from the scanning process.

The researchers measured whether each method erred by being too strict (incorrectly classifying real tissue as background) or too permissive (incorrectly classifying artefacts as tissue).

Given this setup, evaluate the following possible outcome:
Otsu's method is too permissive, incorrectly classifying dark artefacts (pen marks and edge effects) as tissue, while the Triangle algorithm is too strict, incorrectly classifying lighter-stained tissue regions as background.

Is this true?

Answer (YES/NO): NO